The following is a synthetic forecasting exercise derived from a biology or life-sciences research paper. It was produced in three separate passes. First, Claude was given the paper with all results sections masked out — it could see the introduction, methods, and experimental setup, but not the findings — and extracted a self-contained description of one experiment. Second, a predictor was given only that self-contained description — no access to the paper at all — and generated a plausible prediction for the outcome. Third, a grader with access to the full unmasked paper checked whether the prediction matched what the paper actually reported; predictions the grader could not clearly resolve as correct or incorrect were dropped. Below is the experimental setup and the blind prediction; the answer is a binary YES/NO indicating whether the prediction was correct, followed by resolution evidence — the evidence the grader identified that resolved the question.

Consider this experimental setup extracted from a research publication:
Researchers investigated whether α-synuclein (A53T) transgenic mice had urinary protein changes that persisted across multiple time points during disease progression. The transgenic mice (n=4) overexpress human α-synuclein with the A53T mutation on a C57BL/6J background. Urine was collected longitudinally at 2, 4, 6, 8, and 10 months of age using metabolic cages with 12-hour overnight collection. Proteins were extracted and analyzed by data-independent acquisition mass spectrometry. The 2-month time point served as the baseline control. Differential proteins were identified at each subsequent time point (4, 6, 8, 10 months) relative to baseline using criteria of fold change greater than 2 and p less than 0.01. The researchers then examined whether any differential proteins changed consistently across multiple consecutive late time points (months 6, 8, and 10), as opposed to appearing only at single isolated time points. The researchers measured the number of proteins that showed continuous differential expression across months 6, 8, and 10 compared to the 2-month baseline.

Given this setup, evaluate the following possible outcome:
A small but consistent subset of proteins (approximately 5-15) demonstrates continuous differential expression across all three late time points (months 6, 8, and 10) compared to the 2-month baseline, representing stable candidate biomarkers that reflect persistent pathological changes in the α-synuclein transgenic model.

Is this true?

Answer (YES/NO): NO